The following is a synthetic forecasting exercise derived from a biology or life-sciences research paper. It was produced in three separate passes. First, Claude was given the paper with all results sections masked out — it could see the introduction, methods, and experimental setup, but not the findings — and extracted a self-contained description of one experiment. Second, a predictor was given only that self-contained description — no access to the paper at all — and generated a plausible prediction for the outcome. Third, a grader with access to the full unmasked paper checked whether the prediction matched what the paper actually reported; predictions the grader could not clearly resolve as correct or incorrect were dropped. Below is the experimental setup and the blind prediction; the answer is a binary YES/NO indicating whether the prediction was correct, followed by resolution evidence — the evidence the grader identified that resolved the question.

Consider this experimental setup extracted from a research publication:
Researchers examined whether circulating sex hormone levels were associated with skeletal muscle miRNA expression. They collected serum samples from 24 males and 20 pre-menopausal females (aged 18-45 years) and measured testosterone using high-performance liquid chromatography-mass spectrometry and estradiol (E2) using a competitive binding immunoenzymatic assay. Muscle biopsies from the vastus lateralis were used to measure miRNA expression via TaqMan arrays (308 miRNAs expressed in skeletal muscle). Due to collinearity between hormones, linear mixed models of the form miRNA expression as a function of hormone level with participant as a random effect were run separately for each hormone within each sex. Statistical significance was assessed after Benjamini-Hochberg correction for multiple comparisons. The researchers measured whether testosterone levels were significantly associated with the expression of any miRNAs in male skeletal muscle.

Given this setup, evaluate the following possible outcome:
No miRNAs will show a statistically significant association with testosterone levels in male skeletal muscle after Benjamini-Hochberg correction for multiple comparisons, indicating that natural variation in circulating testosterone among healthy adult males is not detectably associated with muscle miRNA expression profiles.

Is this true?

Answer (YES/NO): NO